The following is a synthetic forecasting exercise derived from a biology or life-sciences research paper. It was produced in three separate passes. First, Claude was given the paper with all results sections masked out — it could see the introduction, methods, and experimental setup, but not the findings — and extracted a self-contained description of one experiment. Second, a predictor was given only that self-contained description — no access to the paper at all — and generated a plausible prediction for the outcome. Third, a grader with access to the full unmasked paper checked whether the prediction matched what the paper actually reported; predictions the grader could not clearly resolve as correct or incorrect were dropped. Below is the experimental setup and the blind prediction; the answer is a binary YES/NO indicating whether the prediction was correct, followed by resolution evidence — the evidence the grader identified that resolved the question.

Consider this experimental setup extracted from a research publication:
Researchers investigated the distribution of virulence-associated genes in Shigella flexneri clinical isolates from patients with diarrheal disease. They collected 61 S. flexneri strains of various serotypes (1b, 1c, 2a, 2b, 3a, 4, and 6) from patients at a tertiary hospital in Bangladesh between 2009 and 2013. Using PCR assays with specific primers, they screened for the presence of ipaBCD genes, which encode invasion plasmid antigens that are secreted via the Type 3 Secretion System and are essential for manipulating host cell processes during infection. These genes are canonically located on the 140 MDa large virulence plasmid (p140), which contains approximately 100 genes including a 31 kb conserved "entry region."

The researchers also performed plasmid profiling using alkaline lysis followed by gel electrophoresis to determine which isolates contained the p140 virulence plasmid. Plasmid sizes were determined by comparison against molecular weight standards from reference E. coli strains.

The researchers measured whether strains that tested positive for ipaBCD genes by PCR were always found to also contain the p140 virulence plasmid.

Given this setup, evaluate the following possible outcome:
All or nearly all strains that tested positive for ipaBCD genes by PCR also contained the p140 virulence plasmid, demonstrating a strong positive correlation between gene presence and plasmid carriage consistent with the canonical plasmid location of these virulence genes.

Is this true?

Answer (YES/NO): NO